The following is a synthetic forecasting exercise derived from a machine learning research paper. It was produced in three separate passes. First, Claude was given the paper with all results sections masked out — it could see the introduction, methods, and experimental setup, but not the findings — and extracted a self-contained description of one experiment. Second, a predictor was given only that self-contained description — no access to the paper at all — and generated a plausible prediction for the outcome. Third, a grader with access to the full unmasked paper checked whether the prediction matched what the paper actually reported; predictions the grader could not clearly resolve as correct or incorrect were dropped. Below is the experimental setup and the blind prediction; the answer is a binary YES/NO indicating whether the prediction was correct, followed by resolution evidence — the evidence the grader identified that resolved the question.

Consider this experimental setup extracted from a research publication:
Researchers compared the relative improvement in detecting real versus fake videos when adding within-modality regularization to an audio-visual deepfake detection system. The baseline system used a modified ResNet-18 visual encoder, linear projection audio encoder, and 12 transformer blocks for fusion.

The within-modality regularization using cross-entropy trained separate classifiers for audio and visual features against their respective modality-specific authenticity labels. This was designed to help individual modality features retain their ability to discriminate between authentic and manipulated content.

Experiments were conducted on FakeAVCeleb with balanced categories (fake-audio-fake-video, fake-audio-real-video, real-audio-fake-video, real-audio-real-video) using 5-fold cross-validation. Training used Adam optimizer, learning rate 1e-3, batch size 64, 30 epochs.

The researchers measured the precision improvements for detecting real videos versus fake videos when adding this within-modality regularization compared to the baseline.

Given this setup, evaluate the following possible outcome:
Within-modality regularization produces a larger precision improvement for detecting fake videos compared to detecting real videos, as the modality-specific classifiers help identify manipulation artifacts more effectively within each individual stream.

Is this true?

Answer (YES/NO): NO